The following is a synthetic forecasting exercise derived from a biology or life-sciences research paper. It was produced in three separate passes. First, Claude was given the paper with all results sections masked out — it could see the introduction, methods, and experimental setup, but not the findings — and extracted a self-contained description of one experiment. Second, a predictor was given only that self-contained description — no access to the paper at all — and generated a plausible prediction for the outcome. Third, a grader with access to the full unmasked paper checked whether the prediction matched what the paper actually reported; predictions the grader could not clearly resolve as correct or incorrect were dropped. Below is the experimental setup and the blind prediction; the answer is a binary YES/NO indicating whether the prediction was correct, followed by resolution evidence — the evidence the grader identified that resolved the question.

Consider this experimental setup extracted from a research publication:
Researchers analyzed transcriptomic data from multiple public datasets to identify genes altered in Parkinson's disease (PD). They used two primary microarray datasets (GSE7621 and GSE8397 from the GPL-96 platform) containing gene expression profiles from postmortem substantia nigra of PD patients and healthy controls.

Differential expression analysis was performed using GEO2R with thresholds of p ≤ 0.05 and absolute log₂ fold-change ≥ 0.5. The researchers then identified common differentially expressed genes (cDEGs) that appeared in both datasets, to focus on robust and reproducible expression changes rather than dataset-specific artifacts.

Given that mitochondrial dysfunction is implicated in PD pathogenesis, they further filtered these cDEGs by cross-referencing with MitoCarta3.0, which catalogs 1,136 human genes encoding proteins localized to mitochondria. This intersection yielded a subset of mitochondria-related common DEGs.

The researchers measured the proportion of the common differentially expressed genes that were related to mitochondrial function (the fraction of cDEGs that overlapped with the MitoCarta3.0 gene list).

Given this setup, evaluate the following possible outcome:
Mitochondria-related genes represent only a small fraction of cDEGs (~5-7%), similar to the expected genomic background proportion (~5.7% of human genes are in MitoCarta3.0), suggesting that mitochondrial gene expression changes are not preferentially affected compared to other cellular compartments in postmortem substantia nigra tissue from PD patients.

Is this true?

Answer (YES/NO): YES